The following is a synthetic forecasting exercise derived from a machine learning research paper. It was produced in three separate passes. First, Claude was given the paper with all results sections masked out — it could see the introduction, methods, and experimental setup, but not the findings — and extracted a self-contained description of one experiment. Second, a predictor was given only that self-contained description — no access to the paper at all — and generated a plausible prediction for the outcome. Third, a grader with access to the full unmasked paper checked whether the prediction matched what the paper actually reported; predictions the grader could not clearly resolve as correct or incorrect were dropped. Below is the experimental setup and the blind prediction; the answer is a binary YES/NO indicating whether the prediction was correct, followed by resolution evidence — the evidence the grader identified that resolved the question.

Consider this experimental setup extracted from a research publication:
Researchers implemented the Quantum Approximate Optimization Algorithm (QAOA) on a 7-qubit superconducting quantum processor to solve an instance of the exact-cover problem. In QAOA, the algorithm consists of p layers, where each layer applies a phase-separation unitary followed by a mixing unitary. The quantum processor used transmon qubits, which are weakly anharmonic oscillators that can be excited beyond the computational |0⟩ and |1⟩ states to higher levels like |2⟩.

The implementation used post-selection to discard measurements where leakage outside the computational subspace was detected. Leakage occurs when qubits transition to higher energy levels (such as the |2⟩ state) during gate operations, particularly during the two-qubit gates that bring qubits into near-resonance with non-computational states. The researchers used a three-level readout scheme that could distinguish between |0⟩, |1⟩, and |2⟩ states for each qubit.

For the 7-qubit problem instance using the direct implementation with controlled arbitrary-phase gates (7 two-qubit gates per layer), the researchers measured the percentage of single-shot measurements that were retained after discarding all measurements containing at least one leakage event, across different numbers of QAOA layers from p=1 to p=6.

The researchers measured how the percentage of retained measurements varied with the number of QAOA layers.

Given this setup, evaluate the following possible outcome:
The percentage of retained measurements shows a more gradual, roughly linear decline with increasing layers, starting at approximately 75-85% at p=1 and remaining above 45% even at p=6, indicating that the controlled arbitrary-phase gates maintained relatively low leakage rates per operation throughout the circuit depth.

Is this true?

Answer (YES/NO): NO